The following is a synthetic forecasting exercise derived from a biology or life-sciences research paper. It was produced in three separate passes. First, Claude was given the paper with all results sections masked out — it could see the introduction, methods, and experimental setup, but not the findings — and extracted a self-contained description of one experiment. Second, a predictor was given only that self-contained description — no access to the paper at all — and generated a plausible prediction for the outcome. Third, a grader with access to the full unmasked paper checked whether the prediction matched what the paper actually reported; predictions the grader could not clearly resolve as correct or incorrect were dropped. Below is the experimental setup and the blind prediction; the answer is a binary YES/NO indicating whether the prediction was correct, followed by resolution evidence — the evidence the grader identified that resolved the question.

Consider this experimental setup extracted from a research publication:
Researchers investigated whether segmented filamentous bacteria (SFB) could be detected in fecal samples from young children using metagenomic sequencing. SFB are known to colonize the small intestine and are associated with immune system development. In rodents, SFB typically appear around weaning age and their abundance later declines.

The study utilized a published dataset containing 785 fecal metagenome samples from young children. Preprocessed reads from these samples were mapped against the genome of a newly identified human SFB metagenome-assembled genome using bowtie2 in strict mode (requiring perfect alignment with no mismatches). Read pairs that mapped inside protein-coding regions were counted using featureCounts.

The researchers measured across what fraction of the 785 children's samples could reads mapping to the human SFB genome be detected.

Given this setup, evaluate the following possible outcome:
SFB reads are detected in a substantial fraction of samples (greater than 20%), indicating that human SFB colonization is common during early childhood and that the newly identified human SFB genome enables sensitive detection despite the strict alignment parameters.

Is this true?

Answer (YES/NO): NO